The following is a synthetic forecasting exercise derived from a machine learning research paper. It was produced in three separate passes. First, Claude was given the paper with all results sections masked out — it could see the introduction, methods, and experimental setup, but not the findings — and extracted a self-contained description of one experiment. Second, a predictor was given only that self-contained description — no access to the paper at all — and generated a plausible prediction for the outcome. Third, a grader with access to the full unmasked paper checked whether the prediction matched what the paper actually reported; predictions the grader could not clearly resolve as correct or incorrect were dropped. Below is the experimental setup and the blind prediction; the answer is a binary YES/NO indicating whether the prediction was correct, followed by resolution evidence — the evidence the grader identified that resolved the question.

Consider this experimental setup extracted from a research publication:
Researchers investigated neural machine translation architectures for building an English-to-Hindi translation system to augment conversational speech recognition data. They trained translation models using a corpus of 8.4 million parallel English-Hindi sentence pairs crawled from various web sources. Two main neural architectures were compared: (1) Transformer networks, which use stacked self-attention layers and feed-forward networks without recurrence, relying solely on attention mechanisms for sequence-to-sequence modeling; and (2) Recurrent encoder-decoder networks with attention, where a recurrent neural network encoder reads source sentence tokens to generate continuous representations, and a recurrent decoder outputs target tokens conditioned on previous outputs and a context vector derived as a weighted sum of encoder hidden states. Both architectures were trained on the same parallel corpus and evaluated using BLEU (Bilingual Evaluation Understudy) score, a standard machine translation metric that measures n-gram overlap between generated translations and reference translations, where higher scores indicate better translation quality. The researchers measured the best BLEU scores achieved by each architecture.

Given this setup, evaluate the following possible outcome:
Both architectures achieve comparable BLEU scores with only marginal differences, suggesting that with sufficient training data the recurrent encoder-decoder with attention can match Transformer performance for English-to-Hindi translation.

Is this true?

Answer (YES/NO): NO